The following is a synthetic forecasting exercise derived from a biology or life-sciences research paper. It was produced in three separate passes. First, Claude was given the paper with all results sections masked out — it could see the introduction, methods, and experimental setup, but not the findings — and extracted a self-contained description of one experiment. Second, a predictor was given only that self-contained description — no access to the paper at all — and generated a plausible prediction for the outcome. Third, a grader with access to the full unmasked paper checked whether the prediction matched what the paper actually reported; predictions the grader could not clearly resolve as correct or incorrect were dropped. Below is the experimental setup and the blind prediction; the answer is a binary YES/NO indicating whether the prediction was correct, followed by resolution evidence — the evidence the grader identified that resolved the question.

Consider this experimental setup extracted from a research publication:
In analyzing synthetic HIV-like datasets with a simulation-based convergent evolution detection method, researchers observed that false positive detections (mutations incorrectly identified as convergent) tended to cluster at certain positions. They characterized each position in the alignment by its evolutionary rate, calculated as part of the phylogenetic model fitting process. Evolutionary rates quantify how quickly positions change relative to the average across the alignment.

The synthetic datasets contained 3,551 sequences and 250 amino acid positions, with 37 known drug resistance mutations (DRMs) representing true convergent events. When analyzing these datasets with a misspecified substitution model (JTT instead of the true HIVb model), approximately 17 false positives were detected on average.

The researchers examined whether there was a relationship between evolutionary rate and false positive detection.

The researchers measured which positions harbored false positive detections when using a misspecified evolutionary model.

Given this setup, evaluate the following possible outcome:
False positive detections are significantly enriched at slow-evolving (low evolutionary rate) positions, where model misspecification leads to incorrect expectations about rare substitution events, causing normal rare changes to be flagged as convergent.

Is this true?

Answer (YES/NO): NO